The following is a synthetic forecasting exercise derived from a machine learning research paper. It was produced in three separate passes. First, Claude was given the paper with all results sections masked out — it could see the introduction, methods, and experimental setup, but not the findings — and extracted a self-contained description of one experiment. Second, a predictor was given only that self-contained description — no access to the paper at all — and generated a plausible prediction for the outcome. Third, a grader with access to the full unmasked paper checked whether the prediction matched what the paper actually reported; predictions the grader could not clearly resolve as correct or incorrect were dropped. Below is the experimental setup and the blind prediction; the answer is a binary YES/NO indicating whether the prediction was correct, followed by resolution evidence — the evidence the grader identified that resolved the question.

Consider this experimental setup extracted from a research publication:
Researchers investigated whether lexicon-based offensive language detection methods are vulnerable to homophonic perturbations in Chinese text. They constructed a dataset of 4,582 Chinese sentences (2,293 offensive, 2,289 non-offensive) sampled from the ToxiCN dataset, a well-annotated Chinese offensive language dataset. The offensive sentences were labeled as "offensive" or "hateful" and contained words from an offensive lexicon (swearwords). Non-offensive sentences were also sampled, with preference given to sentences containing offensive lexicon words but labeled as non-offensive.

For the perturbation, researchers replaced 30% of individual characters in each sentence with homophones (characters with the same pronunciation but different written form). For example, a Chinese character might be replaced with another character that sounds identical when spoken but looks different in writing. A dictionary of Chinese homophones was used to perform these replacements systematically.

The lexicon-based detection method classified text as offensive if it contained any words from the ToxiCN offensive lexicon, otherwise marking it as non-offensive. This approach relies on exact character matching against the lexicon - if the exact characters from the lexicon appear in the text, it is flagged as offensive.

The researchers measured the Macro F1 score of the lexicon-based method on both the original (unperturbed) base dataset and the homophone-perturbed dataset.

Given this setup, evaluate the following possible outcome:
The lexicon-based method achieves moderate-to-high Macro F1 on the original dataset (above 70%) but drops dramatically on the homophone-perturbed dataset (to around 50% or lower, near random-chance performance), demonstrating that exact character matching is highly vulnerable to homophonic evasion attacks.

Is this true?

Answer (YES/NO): NO